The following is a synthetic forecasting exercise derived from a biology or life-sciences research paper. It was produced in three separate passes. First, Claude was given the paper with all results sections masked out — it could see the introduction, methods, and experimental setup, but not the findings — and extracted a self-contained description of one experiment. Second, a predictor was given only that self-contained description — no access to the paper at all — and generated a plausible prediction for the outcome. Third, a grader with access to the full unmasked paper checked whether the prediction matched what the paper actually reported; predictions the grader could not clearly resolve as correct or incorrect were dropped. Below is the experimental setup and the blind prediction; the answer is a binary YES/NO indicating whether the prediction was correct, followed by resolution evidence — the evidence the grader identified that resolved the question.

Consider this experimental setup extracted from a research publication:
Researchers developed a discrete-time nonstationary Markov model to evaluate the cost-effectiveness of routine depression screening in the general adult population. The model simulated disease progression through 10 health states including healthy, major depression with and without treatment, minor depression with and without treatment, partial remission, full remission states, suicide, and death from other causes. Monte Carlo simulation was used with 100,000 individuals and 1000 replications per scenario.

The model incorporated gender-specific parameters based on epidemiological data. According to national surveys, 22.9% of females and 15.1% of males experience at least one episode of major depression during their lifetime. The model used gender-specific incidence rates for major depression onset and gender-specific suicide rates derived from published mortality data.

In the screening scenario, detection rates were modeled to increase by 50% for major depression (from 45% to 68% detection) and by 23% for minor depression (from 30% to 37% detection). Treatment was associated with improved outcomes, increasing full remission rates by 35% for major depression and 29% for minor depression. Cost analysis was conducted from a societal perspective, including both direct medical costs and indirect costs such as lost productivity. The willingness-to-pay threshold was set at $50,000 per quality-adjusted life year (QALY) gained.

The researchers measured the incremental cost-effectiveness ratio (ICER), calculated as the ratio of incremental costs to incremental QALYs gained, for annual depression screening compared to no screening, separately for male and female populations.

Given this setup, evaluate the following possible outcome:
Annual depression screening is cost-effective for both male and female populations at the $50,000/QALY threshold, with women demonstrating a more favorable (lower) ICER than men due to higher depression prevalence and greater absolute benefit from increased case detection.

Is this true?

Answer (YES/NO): YES